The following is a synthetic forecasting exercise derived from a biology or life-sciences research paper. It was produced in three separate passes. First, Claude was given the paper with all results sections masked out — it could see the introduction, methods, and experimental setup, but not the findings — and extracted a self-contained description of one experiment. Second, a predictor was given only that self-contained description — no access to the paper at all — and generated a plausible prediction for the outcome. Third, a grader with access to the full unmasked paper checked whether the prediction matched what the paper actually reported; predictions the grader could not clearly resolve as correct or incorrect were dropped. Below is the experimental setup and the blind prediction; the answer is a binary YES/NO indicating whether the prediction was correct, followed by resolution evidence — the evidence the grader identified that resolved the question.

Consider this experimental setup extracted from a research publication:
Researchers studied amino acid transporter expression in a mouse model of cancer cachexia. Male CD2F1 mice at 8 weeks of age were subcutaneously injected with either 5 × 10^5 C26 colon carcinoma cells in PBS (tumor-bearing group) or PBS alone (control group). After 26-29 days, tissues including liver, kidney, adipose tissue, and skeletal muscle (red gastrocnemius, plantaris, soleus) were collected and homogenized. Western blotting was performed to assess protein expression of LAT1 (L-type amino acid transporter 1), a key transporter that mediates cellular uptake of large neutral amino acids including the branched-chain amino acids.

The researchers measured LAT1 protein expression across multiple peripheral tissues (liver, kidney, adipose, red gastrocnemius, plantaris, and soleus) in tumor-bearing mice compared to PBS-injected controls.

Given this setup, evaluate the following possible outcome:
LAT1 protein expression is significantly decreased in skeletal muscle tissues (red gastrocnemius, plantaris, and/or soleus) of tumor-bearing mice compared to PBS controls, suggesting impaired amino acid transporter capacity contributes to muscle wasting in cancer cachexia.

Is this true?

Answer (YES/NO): YES